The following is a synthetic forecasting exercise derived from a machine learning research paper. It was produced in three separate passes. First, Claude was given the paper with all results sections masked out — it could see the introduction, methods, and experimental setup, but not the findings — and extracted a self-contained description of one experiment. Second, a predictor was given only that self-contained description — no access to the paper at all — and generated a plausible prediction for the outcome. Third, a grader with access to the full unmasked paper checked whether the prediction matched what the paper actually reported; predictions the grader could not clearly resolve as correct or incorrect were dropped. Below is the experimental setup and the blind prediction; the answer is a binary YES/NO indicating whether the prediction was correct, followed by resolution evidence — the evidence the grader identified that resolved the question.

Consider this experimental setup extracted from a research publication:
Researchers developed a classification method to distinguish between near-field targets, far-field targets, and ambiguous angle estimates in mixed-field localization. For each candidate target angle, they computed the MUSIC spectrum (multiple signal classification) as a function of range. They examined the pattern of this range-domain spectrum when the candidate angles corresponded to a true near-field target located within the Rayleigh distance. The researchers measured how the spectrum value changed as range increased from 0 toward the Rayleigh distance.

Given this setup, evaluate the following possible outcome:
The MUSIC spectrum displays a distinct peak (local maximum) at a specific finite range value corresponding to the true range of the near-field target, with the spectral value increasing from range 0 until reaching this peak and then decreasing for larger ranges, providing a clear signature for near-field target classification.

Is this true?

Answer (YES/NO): YES